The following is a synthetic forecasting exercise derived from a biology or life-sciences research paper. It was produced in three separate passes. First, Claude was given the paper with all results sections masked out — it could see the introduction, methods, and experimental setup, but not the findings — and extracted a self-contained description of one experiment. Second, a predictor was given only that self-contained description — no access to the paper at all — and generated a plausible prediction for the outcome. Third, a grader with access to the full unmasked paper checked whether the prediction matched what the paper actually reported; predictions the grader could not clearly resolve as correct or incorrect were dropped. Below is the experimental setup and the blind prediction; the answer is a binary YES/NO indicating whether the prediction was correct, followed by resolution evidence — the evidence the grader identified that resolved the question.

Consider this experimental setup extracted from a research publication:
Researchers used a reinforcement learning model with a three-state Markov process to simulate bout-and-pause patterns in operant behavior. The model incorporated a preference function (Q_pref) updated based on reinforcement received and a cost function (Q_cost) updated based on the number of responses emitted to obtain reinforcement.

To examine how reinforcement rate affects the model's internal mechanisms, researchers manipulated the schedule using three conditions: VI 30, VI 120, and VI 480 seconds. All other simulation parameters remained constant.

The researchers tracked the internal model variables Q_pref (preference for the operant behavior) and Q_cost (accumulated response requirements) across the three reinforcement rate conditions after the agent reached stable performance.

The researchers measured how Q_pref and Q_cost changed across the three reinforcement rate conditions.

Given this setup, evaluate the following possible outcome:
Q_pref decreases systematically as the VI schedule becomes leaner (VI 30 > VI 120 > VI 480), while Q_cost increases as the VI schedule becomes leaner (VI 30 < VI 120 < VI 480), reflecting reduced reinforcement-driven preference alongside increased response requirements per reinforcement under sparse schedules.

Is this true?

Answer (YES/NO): NO